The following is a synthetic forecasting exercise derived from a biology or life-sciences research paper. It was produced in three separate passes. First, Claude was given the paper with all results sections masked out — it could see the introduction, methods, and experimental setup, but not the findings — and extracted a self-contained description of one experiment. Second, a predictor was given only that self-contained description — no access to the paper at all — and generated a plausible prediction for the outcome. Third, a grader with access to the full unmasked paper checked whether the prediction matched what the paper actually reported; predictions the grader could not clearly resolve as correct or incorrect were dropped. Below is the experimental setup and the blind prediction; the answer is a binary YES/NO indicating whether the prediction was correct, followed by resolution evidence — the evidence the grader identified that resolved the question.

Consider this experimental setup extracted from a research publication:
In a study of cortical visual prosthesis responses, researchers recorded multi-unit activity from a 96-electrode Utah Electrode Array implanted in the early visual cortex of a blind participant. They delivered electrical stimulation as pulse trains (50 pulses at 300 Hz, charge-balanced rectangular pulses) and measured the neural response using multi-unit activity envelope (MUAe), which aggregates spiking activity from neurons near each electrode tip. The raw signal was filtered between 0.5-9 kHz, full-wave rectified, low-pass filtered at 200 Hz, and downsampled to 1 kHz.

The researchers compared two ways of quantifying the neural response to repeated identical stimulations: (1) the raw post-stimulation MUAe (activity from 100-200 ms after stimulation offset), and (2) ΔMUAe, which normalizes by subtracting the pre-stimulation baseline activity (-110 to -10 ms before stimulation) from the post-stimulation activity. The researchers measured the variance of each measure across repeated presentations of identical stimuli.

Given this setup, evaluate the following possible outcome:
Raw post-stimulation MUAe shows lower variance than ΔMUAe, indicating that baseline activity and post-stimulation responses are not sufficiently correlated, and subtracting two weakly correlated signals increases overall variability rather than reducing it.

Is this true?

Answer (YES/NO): NO